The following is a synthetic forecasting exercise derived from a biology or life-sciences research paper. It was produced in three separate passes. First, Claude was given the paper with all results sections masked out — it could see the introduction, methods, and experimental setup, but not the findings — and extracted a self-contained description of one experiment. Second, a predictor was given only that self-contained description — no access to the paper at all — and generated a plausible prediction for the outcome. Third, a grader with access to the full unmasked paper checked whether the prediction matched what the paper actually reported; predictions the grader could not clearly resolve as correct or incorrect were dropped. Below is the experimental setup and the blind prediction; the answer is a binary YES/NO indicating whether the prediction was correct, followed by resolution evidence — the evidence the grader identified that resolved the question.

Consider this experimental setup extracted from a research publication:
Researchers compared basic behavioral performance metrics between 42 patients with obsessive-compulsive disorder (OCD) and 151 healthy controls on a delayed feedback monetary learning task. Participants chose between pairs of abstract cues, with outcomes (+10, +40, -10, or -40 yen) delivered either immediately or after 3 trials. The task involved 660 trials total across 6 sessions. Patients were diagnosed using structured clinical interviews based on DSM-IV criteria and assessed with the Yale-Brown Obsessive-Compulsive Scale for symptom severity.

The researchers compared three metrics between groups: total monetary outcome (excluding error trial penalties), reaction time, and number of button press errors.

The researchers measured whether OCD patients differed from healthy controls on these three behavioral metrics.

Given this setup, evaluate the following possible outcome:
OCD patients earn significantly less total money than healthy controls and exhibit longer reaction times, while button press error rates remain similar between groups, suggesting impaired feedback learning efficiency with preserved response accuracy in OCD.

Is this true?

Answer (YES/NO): NO